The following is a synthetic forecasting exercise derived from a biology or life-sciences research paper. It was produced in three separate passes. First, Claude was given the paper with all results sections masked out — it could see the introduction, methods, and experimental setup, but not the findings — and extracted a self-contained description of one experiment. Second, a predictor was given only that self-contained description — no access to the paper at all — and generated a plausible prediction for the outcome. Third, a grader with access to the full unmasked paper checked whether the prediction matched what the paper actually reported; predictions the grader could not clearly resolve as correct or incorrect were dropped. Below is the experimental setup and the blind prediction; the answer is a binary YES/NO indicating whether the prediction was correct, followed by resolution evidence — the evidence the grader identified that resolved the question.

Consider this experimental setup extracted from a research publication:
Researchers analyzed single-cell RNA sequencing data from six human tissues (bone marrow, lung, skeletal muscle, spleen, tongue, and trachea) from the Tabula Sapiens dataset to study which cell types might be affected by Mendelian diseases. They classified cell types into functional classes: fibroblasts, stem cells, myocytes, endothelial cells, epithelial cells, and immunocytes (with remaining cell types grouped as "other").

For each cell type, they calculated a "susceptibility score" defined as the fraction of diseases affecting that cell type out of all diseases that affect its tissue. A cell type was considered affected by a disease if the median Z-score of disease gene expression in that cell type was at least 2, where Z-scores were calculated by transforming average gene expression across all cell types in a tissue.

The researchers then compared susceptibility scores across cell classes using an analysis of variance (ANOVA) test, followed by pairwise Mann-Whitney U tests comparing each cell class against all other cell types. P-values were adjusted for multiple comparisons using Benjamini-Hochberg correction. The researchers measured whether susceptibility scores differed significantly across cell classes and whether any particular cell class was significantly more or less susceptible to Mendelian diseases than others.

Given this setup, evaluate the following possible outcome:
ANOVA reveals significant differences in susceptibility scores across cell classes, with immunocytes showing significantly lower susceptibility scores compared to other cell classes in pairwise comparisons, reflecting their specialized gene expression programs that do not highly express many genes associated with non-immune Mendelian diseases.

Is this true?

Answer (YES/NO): YES